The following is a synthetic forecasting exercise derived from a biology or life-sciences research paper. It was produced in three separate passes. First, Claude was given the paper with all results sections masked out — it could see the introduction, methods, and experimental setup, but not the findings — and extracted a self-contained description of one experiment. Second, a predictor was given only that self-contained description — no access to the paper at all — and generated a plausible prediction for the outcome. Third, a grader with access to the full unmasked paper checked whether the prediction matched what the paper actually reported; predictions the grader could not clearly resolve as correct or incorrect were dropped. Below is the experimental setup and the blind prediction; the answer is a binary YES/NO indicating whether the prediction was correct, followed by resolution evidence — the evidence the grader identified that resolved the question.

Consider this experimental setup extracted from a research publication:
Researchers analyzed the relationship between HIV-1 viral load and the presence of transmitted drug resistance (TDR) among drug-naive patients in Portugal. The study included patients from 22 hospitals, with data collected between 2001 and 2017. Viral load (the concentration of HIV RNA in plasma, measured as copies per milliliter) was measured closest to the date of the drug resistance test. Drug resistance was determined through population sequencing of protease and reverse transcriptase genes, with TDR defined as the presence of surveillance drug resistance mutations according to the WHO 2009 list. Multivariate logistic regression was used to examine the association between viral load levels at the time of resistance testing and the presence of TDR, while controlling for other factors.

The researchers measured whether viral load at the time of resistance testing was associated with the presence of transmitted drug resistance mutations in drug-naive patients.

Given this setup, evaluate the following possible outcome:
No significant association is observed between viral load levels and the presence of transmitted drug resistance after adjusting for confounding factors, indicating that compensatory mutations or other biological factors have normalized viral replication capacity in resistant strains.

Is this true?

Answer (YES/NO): NO